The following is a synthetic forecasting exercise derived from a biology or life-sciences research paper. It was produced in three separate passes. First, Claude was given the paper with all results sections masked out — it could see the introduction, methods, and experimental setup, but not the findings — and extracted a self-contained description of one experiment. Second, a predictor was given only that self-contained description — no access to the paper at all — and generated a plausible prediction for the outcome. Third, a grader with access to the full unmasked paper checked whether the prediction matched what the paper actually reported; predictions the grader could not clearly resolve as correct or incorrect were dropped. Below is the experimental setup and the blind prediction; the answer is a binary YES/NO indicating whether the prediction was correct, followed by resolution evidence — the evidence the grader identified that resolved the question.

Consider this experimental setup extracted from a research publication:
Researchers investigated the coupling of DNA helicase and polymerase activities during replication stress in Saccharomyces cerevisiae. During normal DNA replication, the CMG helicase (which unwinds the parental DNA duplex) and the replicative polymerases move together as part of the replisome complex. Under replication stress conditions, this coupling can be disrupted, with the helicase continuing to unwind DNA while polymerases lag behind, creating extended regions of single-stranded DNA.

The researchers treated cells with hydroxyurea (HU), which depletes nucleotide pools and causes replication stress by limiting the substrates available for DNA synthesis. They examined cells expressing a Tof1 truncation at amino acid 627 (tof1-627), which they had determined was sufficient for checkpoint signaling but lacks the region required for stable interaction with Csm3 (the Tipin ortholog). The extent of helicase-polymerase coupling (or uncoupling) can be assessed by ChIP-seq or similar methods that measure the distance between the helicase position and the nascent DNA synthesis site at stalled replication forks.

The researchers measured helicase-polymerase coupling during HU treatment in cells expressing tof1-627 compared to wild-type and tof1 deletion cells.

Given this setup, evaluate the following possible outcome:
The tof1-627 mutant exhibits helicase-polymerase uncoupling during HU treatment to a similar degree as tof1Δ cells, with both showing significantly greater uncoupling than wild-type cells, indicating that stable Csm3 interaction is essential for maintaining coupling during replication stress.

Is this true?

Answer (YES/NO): NO